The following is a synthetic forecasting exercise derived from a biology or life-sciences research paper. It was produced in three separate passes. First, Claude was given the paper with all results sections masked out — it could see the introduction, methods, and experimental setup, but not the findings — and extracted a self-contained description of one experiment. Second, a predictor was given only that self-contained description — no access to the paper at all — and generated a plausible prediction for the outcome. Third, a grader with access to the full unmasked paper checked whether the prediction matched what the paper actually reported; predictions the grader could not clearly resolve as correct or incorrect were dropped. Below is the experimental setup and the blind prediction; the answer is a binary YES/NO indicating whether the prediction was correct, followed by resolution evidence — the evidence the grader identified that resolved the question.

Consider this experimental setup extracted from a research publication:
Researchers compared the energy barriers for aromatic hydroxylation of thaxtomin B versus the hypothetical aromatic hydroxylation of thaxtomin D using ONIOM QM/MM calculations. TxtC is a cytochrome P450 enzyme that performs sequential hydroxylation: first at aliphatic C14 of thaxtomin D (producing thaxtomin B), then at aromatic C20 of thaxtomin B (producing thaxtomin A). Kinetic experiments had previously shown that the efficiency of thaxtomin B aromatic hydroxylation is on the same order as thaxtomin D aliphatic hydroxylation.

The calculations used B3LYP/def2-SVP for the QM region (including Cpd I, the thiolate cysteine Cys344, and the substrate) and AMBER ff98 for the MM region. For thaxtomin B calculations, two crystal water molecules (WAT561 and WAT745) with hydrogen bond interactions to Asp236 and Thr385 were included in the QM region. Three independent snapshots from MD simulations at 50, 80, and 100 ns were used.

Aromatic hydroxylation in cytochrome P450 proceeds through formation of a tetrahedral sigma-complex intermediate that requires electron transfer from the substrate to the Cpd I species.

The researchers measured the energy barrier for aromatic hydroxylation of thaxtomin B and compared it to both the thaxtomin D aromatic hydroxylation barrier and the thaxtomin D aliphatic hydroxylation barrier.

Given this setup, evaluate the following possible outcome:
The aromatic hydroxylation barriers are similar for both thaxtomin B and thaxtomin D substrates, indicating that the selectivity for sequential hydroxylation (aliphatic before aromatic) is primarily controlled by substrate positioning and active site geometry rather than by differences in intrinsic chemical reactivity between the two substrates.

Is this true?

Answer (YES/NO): NO